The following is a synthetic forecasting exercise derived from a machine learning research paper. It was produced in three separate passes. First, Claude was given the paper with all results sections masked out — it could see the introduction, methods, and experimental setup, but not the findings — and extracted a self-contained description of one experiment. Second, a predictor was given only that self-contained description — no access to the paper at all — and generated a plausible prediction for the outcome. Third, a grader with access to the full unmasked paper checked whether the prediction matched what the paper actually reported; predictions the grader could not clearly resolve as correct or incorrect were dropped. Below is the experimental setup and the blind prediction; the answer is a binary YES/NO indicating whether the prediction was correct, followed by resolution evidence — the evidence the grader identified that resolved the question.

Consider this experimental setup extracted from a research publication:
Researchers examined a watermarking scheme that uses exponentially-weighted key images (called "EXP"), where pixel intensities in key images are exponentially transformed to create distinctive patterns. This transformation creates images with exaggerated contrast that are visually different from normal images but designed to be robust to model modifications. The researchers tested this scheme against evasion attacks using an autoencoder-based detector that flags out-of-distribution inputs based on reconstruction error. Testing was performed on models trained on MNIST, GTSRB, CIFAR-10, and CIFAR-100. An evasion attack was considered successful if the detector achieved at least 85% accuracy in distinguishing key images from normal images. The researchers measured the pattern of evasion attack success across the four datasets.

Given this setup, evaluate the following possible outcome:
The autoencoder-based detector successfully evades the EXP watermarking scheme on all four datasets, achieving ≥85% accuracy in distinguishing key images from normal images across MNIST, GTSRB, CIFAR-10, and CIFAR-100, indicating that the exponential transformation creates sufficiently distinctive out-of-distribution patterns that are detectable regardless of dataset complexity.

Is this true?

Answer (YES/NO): NO